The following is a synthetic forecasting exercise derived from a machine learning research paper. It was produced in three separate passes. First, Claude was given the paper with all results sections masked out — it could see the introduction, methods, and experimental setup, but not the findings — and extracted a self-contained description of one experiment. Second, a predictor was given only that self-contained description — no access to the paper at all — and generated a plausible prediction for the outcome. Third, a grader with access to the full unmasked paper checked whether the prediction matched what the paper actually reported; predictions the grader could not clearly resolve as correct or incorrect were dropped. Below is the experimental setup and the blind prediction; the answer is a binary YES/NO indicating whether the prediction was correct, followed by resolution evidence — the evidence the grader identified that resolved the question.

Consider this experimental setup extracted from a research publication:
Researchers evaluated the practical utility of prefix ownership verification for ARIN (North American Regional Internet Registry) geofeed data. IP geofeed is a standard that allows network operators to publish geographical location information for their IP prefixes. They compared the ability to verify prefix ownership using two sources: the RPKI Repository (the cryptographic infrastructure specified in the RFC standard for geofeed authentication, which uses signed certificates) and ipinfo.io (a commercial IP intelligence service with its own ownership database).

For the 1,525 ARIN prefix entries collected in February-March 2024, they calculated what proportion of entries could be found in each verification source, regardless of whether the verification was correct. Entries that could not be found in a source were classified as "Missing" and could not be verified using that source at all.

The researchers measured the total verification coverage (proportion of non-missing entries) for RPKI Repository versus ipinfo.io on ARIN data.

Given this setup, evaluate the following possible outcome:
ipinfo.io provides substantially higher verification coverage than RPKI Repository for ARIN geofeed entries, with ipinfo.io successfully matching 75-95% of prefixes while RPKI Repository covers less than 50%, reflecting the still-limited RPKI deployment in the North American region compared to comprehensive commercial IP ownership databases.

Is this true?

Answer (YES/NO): YES